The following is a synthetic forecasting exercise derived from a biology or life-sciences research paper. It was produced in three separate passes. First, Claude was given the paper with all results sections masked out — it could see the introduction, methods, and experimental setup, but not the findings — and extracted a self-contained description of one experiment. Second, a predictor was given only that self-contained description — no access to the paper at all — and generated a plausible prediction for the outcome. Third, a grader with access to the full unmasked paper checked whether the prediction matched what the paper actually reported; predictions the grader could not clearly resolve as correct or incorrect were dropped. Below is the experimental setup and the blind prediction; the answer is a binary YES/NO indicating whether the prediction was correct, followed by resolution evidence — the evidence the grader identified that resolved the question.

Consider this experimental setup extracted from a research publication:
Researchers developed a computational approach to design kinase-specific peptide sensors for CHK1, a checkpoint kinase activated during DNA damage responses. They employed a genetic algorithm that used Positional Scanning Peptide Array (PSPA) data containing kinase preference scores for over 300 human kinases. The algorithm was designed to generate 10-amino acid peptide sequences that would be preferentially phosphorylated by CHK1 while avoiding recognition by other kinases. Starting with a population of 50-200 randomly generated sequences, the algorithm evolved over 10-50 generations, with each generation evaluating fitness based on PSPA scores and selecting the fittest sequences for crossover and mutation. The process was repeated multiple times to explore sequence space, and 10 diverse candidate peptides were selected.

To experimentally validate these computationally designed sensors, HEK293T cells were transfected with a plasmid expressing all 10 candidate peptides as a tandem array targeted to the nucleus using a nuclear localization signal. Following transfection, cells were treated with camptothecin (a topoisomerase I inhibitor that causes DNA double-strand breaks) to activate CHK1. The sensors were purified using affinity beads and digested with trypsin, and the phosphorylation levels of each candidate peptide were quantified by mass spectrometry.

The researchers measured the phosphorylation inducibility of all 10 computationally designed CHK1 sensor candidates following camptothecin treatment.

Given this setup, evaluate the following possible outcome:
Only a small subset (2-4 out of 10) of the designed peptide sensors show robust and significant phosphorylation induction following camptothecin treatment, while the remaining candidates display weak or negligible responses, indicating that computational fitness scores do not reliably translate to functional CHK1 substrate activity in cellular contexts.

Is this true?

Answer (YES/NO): YES